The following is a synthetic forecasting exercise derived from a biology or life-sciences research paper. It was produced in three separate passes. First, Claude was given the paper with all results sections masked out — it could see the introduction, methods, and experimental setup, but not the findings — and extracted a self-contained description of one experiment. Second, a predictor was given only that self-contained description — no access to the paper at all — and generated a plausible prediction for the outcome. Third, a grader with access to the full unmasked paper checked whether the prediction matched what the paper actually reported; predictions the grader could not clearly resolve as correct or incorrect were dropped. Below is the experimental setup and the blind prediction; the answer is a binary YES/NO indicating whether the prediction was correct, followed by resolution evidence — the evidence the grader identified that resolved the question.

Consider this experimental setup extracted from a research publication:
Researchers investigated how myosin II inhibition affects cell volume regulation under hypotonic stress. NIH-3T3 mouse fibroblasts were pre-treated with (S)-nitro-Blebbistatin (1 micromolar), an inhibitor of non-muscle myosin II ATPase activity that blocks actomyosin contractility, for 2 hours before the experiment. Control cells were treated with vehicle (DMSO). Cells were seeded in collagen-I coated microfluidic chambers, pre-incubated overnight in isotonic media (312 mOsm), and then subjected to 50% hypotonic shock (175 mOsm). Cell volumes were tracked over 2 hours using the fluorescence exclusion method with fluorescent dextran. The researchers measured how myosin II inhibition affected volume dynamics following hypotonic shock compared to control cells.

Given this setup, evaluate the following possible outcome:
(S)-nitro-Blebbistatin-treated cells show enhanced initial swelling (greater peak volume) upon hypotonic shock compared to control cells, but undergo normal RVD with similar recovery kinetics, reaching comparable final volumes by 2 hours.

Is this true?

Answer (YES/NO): NO